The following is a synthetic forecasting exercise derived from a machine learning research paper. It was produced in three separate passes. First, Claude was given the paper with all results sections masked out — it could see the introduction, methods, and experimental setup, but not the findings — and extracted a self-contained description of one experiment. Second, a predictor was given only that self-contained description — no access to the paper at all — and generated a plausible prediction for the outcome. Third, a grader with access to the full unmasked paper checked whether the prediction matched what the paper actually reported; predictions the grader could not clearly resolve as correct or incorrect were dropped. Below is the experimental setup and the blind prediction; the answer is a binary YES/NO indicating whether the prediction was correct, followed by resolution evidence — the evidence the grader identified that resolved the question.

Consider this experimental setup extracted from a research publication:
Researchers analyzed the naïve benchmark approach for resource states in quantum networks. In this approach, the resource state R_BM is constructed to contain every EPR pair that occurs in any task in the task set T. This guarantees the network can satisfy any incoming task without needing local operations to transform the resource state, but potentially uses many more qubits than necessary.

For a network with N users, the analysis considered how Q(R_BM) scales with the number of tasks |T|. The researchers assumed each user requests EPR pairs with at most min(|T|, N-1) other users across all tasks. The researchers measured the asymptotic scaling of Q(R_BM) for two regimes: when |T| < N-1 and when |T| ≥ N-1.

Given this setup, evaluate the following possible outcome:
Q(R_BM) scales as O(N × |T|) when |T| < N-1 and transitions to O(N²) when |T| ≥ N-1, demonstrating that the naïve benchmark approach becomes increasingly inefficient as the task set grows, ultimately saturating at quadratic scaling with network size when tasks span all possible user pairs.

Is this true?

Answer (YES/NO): YES